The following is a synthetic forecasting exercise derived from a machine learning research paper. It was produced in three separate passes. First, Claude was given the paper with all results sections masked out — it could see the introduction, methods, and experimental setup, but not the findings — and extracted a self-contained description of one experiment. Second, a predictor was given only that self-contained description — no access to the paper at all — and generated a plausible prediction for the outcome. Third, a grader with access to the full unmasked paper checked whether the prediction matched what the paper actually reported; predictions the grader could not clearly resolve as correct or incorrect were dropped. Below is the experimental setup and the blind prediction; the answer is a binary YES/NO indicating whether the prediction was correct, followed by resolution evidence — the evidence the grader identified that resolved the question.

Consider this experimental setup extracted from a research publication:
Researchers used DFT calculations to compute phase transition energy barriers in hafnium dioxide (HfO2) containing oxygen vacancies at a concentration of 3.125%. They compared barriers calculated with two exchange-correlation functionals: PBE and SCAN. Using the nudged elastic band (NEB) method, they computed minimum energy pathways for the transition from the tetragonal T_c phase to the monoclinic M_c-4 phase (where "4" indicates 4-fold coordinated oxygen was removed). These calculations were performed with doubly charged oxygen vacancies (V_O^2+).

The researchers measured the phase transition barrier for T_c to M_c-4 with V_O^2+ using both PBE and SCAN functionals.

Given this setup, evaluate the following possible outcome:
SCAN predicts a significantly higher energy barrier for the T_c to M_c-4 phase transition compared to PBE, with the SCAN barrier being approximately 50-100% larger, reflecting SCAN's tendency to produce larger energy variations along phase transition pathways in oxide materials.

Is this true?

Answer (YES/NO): NO